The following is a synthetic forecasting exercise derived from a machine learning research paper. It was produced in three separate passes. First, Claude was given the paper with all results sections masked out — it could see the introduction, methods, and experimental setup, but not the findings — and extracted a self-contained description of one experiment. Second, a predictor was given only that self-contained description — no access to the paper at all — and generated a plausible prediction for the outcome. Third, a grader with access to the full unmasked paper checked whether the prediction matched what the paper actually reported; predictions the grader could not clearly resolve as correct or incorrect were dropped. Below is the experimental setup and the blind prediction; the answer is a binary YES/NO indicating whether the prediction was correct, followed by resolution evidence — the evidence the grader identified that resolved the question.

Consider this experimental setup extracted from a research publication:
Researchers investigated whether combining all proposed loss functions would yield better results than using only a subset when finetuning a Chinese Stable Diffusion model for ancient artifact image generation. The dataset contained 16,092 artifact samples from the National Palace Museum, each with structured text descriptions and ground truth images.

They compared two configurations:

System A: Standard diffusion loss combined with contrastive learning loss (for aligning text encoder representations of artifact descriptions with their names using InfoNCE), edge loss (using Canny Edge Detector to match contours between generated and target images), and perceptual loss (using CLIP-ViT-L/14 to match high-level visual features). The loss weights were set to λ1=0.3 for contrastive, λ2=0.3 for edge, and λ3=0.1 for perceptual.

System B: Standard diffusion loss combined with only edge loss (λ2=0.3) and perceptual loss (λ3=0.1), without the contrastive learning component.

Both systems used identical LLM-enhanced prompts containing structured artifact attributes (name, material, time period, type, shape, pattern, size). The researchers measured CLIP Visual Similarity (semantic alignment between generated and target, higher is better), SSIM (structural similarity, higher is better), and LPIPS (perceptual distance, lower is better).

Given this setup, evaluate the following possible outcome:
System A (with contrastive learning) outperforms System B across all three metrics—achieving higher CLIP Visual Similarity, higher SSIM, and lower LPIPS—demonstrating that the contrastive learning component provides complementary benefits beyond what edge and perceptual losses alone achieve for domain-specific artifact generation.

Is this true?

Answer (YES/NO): NO